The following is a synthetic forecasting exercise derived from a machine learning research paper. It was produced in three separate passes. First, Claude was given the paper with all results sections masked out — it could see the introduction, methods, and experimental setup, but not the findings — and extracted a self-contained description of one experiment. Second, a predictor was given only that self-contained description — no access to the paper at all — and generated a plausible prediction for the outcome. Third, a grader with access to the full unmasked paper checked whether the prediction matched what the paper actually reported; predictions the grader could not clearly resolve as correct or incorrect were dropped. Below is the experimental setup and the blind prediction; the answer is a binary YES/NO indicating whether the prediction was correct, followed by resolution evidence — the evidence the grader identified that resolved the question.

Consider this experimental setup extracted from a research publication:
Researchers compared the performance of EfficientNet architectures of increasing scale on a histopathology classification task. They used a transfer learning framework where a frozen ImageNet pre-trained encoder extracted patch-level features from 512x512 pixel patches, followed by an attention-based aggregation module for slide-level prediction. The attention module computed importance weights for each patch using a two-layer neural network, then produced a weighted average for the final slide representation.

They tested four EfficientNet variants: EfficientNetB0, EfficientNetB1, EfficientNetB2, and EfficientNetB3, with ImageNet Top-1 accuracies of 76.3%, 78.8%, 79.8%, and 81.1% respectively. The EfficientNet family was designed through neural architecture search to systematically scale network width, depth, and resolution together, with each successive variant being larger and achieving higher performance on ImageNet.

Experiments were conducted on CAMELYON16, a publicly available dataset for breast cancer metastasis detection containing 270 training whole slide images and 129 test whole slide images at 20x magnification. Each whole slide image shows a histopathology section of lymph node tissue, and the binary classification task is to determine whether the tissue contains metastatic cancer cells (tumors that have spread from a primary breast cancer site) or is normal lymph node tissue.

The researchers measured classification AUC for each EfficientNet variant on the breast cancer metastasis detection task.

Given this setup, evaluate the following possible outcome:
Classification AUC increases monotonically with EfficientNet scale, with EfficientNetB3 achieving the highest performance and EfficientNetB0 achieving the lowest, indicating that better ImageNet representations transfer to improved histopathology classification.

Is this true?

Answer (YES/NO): NO